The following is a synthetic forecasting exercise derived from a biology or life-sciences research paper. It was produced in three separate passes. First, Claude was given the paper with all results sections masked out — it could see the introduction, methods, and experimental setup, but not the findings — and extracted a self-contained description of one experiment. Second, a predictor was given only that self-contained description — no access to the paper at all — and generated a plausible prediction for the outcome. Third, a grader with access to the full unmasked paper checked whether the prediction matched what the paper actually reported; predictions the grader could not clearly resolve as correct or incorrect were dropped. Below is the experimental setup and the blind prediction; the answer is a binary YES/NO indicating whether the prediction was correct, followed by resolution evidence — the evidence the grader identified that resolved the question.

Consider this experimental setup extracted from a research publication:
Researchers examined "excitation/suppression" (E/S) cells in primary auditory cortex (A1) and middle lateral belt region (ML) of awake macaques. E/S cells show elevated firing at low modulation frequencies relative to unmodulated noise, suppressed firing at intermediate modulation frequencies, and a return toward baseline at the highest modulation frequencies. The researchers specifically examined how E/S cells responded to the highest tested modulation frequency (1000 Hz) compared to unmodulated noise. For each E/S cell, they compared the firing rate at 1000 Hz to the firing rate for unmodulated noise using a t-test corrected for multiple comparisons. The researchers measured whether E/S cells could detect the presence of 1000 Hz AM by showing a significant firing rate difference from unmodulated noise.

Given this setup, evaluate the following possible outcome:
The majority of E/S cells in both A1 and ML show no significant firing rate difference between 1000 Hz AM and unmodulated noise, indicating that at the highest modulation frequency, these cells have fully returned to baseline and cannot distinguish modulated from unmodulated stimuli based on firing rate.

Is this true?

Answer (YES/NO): YES